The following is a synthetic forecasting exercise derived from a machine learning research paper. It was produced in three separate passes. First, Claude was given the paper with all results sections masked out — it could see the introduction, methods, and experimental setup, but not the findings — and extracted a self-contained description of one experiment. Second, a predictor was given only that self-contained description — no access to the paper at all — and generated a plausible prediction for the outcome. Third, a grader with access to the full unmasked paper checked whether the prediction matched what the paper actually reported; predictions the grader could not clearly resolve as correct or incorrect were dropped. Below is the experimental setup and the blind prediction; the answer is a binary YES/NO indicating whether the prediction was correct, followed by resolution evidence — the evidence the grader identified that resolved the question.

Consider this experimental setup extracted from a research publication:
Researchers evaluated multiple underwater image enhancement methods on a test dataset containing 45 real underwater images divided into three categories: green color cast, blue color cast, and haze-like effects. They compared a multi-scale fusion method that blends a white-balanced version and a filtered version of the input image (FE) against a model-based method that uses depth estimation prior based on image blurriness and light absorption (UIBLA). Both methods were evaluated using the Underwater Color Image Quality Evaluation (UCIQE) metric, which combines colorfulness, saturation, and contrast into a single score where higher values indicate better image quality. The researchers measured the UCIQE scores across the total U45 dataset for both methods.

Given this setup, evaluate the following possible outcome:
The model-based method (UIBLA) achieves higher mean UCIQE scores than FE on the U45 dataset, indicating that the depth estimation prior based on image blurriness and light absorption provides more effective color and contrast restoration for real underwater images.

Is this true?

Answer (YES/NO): NO